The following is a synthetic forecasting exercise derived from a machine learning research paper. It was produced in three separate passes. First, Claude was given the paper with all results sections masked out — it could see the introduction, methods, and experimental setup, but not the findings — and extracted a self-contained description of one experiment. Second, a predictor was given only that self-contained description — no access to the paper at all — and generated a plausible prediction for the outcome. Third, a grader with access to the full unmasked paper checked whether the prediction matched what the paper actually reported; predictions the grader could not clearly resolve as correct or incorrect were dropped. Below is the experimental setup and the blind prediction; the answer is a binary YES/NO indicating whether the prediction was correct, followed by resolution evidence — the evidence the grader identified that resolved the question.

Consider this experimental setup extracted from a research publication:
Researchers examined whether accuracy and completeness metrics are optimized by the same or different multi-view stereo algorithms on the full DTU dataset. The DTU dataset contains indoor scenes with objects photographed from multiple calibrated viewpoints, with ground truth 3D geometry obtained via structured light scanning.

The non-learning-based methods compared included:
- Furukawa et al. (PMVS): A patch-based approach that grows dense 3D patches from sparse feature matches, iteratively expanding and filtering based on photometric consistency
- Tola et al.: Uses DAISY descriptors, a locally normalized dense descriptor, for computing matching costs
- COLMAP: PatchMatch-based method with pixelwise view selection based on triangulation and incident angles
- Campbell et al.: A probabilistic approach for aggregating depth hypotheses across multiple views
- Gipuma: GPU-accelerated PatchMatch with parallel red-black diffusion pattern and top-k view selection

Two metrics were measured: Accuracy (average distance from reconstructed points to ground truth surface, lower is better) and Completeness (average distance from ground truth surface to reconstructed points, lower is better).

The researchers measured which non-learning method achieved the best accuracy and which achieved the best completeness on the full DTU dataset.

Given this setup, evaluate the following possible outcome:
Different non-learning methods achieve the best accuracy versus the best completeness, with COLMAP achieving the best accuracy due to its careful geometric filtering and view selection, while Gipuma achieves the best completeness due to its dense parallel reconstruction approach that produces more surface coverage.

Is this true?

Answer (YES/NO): NO